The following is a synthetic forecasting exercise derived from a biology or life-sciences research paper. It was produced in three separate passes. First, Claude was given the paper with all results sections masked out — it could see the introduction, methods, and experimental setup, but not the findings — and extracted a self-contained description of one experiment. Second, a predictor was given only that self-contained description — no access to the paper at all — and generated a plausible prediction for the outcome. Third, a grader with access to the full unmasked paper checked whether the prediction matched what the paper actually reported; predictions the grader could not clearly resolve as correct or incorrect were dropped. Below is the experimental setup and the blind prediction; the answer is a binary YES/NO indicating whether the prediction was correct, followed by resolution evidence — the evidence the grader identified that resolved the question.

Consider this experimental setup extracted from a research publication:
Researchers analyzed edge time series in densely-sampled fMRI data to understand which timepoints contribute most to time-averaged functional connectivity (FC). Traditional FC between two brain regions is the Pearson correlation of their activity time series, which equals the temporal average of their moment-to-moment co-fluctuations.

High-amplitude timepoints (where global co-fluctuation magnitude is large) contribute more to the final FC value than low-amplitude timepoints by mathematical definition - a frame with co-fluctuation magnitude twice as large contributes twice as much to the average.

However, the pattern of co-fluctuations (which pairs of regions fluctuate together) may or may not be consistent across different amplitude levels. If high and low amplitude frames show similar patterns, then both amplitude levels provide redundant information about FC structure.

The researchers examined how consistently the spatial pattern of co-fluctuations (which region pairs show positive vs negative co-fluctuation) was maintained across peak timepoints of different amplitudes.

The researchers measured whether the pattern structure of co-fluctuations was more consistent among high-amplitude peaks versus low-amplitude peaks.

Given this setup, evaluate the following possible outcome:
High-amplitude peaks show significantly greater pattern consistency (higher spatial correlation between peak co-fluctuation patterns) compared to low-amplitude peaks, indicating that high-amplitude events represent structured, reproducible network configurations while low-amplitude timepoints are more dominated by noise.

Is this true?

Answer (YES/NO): YES